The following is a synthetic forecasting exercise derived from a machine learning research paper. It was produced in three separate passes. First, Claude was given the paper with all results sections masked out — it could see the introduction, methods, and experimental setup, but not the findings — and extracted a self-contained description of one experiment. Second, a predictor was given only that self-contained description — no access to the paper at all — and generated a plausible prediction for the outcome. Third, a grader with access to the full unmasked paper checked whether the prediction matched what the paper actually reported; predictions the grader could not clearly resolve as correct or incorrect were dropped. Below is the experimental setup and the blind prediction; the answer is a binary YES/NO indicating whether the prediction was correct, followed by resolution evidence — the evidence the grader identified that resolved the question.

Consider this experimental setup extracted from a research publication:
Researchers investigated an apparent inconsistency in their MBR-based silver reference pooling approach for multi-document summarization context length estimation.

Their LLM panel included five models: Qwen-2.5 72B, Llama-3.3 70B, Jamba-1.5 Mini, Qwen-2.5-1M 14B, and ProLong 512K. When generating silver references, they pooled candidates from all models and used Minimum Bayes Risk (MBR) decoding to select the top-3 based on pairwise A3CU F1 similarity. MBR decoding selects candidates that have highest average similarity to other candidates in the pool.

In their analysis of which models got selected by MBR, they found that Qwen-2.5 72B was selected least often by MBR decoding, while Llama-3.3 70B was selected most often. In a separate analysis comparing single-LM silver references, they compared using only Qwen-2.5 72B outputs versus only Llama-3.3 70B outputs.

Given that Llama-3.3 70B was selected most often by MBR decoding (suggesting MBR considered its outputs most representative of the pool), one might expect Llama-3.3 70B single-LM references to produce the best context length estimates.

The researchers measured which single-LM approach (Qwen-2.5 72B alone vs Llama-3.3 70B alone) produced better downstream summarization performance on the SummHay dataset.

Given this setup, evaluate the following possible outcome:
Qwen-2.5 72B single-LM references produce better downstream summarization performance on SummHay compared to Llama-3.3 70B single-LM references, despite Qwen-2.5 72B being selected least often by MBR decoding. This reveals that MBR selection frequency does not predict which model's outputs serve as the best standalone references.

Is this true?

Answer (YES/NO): YES